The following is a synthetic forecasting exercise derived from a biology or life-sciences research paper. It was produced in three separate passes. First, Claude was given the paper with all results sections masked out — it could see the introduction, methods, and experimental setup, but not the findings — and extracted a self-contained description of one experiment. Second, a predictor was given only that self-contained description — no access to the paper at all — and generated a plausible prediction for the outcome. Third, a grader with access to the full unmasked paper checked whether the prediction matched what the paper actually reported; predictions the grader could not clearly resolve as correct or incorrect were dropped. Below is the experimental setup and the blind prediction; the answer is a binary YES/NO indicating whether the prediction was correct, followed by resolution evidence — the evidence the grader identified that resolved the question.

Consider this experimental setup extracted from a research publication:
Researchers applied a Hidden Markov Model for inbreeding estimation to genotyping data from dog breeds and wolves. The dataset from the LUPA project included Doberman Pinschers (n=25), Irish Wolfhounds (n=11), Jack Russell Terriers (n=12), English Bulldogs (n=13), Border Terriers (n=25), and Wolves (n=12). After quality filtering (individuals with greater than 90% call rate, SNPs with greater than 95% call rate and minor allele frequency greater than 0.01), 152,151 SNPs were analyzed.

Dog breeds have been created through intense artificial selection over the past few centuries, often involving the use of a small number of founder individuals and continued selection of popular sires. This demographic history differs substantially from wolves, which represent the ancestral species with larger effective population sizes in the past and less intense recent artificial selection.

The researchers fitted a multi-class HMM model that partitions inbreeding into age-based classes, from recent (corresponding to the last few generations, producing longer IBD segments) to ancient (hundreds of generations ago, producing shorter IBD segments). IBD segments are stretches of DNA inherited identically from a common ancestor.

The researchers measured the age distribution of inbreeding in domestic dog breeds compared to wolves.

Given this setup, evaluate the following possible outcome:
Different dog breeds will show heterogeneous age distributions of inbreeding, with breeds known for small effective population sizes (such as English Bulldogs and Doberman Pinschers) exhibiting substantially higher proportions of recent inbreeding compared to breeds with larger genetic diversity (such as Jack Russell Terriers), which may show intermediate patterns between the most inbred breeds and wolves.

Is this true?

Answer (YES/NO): YES